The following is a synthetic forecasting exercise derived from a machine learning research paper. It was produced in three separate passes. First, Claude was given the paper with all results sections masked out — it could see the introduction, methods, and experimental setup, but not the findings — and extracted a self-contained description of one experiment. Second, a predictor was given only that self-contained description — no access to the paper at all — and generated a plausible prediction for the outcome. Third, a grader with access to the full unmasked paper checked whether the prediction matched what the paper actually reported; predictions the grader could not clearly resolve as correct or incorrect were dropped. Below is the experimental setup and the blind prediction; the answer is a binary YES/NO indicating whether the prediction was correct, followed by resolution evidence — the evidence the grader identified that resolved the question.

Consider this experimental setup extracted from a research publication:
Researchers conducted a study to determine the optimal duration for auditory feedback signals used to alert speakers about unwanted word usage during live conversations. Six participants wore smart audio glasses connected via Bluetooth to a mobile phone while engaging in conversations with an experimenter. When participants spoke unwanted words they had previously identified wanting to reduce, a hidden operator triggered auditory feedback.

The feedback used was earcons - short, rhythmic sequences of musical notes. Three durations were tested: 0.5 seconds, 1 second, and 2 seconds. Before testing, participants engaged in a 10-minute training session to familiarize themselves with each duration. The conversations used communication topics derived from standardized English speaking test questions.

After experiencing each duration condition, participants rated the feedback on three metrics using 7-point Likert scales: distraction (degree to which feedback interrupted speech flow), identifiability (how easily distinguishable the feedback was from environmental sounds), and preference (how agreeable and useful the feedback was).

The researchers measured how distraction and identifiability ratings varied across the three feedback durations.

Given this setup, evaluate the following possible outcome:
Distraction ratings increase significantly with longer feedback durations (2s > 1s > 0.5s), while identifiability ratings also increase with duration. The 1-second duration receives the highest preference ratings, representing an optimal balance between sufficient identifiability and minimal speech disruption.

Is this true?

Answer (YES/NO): NO